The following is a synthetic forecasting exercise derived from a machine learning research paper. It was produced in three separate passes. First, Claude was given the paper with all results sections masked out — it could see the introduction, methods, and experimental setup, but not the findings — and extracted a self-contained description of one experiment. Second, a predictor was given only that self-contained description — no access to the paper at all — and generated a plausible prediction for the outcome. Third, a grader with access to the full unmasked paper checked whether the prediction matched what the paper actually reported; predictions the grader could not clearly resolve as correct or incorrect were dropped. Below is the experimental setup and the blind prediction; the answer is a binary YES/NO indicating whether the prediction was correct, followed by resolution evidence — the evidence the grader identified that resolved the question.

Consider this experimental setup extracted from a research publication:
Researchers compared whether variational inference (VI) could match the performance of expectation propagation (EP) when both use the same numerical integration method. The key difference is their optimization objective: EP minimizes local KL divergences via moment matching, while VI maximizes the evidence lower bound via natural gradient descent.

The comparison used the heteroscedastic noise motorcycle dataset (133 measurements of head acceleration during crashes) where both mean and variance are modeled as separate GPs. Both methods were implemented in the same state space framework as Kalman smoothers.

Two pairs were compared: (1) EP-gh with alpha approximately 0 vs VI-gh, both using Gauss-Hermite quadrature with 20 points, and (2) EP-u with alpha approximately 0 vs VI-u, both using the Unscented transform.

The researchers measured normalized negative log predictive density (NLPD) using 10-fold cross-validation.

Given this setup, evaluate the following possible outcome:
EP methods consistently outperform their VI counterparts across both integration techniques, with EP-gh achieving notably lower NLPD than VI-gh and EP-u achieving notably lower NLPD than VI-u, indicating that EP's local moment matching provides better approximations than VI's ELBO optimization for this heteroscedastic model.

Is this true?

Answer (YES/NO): NO